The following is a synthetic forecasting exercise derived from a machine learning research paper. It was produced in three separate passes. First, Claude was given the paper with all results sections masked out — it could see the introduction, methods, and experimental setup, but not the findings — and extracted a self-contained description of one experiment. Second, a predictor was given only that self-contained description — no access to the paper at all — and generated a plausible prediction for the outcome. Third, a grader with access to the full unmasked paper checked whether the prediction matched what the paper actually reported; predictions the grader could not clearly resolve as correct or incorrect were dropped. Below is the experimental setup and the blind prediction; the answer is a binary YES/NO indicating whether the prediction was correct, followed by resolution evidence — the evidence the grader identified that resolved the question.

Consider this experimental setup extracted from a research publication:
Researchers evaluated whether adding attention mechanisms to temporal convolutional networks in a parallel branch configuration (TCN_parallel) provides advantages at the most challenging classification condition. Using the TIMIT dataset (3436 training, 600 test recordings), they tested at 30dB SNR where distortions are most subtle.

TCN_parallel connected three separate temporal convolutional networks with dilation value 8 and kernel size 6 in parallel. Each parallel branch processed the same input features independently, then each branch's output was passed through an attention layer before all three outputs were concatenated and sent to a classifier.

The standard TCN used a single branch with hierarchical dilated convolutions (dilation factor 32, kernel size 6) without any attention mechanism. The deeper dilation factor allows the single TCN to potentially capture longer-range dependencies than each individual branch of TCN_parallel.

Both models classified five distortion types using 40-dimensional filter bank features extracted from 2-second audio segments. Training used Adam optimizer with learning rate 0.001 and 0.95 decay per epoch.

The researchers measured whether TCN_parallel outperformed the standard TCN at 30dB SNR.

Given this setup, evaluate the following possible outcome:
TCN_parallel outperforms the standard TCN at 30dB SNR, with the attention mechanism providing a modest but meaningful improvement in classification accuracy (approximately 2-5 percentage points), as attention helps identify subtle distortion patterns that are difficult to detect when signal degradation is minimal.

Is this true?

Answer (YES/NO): NO